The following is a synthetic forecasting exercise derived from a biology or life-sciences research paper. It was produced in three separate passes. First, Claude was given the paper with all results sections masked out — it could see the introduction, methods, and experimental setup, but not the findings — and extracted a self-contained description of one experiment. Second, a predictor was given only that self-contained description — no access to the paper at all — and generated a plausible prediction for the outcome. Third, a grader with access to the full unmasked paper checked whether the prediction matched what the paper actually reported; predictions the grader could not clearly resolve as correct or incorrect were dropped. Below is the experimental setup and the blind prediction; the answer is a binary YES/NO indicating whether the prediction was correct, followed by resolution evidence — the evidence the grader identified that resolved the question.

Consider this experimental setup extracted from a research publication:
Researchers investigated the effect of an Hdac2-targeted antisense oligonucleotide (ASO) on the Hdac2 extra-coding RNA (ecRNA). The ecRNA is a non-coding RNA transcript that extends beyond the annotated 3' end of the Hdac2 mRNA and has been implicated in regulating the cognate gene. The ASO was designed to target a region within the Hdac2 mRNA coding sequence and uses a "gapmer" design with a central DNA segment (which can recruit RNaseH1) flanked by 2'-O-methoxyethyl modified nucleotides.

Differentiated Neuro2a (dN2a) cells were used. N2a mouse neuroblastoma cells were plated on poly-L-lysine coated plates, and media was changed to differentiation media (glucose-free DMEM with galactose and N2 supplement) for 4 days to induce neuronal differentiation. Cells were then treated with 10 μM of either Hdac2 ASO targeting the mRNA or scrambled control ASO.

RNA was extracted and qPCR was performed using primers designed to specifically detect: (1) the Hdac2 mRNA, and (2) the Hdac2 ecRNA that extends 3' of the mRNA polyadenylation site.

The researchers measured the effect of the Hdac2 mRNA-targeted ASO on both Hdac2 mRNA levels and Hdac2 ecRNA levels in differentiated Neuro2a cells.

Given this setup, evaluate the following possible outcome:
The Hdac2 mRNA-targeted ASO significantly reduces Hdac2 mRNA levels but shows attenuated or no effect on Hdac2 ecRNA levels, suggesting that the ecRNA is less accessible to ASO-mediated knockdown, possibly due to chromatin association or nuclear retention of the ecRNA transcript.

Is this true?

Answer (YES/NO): NO